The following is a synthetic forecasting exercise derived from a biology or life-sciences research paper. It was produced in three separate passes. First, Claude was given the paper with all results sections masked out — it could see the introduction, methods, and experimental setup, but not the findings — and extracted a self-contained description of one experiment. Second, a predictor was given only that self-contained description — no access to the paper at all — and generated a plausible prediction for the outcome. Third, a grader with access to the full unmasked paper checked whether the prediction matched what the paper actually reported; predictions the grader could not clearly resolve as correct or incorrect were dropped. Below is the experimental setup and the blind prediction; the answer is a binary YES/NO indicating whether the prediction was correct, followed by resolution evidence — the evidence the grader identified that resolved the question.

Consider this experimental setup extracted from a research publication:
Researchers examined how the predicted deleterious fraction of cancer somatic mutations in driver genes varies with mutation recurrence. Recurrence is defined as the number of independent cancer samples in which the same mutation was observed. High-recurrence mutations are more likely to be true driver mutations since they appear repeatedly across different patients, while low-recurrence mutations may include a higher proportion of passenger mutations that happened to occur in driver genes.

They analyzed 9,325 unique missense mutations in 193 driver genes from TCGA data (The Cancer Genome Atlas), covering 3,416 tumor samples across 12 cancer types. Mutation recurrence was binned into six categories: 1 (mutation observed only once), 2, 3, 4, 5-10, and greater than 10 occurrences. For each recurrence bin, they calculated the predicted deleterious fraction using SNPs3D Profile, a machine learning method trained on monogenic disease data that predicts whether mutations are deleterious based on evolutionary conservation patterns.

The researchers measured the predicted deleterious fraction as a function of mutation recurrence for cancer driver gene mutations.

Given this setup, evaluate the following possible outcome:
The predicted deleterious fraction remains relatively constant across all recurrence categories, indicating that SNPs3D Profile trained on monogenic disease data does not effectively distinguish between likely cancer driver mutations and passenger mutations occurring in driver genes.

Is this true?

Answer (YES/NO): NO